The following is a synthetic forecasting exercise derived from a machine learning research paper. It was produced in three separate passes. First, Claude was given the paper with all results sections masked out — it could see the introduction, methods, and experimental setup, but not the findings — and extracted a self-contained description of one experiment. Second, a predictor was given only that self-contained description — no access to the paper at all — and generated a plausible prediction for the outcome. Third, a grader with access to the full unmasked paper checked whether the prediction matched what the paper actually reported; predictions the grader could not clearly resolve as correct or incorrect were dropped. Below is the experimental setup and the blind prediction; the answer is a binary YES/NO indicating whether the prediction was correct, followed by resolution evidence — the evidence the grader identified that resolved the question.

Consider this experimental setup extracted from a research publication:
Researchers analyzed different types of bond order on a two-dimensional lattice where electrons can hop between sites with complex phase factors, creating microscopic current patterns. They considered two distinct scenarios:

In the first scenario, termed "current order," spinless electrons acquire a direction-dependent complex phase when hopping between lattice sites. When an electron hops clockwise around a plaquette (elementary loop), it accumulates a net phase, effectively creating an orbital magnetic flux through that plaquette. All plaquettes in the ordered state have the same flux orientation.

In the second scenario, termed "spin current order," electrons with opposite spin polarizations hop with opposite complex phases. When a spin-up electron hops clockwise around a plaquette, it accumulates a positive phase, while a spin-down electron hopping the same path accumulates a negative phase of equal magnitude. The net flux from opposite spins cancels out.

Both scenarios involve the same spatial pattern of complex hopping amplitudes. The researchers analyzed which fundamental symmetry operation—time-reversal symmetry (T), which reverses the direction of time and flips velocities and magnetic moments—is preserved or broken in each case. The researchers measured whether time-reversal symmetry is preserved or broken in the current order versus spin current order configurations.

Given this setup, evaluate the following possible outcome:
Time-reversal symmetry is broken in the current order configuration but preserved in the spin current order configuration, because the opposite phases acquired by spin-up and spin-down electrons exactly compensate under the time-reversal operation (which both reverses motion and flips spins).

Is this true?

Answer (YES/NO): YES